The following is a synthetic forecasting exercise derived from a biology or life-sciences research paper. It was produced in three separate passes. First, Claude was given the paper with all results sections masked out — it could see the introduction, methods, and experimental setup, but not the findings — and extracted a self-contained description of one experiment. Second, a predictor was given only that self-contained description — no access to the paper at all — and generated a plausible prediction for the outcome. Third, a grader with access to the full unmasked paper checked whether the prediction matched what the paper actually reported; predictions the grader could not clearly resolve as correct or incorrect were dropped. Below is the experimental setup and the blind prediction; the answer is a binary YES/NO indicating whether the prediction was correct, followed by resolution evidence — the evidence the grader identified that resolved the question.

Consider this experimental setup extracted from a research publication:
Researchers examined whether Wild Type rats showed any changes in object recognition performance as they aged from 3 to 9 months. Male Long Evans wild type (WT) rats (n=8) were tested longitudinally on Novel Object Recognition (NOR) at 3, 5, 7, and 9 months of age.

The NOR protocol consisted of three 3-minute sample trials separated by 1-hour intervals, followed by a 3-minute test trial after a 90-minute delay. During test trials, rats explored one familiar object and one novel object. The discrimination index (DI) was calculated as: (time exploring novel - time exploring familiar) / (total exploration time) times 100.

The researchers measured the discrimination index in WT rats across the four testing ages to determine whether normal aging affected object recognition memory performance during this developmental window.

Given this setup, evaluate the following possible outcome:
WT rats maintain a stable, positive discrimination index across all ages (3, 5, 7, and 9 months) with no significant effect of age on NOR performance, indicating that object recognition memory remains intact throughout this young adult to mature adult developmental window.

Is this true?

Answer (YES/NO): YES